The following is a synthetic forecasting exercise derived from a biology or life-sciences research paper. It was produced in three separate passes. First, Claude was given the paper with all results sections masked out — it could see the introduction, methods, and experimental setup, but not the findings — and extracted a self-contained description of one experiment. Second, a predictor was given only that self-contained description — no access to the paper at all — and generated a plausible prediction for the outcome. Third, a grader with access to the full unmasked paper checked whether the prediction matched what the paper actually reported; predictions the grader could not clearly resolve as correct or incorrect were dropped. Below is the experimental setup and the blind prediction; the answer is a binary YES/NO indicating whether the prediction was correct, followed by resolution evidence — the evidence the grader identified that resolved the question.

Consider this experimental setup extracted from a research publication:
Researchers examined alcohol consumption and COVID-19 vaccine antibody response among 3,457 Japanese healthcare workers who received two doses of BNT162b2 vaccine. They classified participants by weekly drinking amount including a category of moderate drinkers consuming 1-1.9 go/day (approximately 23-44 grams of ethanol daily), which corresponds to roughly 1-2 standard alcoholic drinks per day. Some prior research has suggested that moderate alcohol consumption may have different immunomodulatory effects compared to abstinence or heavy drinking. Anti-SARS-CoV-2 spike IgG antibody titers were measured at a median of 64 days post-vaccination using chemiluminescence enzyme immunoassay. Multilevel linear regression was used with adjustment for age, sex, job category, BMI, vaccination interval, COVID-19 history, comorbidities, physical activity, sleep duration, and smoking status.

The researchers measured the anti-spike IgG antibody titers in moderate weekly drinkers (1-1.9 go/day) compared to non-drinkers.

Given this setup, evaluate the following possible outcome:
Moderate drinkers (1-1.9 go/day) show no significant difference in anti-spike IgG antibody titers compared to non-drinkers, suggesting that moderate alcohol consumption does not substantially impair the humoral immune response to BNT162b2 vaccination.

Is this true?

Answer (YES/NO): NO